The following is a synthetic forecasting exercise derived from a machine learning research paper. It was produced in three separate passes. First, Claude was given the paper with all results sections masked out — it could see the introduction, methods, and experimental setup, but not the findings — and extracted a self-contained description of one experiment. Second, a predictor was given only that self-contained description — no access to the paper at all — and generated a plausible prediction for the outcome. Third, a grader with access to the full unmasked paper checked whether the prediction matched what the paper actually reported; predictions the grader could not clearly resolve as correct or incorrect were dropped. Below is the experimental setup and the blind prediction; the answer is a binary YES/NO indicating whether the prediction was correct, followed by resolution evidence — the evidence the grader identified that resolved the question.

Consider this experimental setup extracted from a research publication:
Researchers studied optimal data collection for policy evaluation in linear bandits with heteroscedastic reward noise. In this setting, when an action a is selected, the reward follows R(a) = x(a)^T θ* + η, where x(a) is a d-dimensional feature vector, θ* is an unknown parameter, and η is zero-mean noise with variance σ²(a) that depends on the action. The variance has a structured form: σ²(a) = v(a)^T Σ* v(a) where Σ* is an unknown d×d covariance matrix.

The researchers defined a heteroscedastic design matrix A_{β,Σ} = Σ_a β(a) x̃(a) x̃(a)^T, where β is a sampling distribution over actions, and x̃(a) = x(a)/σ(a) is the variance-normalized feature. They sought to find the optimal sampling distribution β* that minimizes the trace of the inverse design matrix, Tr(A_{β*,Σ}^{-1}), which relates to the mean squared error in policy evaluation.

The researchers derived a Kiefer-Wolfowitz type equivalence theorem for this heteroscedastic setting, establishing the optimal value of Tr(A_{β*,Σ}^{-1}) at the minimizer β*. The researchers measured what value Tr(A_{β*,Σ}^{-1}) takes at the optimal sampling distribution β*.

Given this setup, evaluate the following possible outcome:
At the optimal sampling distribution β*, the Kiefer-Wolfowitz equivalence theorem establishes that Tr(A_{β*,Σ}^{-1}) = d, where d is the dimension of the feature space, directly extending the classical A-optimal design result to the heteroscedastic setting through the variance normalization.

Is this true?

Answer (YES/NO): YES